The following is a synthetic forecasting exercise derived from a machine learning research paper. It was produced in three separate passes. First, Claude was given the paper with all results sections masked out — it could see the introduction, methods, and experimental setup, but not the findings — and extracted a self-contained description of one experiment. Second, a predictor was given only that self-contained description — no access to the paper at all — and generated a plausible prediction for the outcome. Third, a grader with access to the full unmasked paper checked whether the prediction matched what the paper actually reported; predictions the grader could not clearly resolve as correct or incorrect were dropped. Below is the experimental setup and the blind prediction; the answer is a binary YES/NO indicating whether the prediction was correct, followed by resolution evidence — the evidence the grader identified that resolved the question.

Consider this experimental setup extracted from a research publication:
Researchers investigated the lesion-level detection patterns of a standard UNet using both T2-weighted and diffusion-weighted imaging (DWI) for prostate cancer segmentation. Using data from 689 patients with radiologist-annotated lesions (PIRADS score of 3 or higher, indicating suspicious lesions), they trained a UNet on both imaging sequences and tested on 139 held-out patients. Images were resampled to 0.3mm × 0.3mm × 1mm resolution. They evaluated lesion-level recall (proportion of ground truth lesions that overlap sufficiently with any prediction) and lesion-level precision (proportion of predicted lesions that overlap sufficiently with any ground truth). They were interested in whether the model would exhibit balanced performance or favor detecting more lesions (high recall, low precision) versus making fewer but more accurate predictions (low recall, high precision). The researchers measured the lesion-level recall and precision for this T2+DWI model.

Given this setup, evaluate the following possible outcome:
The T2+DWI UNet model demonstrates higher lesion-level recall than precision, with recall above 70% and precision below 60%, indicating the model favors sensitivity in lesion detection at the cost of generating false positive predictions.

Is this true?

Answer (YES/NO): NO